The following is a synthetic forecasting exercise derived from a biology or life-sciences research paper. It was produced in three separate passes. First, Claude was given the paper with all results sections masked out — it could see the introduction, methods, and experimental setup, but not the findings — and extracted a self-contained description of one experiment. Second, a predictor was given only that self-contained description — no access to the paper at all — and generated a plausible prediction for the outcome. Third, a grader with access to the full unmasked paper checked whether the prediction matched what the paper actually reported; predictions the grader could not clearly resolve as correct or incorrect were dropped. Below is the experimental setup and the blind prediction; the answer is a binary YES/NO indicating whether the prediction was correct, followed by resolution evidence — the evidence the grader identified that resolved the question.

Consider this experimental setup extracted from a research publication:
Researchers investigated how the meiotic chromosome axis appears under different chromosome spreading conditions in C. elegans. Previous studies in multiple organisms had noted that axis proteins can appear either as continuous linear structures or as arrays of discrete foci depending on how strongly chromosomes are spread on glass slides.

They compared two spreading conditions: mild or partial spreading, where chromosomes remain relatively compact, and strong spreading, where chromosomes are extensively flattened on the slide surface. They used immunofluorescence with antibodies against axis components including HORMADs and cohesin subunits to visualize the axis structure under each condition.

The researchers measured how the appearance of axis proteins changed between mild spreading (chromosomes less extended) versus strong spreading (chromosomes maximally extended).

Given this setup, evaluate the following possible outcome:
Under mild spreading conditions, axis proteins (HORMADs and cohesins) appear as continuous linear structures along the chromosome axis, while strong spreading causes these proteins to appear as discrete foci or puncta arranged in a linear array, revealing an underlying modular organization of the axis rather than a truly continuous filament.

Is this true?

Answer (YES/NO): YES